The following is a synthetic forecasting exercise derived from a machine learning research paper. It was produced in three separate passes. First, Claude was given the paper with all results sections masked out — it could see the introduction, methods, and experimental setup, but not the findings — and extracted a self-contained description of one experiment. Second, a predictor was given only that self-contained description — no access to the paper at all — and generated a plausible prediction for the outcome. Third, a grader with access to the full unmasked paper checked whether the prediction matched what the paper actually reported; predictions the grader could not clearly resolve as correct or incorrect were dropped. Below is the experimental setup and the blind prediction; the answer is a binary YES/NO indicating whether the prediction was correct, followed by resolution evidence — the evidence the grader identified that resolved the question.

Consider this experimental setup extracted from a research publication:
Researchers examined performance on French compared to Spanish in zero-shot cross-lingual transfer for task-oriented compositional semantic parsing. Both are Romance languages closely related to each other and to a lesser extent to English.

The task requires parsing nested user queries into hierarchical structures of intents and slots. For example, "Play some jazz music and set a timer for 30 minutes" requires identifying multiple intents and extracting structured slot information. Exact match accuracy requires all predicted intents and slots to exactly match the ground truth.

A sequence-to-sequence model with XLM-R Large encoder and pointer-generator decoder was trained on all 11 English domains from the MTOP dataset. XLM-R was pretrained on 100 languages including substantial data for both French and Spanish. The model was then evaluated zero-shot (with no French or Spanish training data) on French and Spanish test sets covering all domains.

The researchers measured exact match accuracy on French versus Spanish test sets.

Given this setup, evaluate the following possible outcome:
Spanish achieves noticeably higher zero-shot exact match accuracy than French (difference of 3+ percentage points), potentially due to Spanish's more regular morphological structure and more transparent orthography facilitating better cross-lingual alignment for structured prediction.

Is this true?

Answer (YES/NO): YES